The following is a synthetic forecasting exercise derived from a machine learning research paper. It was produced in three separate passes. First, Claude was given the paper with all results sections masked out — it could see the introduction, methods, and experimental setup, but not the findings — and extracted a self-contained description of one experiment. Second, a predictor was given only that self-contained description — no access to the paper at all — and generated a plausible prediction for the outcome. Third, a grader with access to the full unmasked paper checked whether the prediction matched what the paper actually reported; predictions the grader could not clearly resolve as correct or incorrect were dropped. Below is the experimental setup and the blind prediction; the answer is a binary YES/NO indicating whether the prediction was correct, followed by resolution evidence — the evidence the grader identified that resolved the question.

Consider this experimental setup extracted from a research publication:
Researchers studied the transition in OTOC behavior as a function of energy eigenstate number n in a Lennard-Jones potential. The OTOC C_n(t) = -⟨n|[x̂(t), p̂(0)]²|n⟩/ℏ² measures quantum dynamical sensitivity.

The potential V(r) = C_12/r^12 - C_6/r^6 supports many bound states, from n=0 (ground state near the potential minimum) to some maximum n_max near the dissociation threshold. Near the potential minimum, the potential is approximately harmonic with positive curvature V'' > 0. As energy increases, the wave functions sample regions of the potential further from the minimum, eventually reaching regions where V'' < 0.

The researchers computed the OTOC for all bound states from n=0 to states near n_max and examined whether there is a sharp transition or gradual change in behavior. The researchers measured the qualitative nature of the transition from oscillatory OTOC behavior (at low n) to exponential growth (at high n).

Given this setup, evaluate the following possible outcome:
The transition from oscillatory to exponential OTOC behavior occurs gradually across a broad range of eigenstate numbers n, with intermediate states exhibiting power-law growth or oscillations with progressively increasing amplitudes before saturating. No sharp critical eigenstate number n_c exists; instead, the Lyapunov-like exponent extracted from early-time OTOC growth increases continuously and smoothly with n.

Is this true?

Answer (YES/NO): NO